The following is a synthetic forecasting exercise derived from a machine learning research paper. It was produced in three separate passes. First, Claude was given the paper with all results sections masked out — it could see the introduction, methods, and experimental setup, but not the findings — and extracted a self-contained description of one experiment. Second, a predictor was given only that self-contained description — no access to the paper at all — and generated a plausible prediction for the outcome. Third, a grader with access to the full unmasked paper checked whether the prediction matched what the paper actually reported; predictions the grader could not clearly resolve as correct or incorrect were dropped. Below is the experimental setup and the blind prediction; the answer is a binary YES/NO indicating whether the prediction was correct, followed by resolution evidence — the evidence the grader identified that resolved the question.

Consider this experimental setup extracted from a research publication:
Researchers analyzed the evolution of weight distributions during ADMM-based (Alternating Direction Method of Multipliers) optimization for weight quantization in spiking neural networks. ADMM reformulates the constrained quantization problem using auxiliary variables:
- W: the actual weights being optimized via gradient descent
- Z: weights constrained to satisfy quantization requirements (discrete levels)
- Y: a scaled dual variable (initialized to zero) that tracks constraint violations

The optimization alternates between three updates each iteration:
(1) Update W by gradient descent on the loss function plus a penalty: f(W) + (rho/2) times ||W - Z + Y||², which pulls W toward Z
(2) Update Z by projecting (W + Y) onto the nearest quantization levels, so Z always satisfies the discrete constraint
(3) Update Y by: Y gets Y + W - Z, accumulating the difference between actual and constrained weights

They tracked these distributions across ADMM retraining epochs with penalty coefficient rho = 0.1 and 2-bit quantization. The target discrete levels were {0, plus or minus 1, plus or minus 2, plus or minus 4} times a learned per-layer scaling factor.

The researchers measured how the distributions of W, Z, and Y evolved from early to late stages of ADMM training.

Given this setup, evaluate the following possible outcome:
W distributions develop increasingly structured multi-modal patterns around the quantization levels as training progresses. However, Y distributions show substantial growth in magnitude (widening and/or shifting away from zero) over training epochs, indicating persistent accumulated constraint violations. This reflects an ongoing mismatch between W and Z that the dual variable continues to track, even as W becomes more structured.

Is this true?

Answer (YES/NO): NO